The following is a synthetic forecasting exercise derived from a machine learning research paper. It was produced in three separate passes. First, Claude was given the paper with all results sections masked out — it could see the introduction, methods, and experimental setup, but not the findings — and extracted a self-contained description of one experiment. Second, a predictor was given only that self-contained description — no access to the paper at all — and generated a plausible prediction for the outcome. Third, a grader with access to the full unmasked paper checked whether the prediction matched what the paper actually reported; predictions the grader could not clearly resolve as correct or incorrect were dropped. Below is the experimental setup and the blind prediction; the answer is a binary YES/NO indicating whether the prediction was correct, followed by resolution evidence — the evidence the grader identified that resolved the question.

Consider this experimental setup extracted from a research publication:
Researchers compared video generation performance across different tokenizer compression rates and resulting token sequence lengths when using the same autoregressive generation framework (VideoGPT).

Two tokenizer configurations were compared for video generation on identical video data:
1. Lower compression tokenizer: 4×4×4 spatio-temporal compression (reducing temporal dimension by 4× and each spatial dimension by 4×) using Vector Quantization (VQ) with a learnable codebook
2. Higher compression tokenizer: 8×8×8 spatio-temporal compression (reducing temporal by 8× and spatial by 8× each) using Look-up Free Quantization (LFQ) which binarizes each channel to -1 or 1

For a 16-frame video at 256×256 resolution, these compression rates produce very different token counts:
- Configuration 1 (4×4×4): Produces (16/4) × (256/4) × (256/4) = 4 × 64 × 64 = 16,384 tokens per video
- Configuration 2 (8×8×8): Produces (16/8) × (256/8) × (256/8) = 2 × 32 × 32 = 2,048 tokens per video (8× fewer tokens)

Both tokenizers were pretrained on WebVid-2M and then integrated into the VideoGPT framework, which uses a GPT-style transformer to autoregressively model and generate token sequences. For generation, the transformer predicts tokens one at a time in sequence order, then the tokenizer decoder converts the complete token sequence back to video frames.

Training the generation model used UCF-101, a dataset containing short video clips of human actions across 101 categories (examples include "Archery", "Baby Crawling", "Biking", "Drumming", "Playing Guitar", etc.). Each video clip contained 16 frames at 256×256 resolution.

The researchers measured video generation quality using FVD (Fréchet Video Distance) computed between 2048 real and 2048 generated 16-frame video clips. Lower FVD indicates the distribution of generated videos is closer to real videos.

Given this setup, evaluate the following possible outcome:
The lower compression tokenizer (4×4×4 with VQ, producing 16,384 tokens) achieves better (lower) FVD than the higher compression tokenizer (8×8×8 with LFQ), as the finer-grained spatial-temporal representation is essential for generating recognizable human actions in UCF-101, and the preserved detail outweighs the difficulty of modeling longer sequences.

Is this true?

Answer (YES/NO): NO